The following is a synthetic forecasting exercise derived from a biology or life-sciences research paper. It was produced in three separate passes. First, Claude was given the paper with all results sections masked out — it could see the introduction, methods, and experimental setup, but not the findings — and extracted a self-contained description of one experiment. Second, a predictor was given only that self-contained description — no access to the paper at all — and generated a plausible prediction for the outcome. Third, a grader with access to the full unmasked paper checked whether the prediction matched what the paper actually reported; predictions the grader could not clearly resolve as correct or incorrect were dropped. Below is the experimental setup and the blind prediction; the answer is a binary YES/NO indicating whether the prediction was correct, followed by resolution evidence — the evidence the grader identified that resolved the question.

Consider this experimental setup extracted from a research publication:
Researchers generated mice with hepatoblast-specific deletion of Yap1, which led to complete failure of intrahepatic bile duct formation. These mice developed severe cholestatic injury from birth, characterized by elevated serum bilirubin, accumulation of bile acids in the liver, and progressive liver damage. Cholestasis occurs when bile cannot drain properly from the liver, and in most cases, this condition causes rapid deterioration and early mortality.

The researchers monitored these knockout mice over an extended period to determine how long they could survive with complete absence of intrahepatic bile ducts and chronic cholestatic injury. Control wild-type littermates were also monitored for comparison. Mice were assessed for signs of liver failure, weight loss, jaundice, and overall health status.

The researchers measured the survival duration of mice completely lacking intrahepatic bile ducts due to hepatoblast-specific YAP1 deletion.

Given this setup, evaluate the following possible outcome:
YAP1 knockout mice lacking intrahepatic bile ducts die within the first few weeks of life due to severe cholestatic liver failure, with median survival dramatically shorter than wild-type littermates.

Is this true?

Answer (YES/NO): NO